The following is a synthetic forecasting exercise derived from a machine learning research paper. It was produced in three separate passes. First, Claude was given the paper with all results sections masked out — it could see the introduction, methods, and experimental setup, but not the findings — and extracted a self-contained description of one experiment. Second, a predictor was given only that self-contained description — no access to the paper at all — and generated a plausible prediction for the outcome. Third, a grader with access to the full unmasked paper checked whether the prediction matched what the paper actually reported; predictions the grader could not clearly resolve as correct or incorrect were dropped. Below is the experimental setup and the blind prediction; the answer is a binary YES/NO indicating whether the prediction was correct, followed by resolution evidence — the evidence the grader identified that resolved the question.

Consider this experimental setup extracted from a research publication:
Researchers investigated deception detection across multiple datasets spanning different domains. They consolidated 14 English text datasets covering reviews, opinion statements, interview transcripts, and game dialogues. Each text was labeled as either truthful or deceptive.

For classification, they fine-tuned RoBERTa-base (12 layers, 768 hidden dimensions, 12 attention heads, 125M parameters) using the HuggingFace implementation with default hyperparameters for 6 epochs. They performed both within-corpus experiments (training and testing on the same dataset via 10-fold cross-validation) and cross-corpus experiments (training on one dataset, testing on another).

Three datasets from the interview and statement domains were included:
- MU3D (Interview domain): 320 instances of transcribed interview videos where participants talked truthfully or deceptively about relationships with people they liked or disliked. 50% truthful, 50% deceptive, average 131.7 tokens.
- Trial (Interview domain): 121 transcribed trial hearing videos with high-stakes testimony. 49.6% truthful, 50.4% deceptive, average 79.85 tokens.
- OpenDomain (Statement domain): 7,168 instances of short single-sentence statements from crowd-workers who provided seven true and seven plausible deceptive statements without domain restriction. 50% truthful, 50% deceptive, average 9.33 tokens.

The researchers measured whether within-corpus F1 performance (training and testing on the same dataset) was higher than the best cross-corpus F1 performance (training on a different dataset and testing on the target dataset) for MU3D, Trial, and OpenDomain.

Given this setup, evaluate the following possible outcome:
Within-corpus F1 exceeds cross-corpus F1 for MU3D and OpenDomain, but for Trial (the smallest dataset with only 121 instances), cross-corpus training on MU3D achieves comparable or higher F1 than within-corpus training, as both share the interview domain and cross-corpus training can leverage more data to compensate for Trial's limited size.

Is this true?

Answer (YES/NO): NO